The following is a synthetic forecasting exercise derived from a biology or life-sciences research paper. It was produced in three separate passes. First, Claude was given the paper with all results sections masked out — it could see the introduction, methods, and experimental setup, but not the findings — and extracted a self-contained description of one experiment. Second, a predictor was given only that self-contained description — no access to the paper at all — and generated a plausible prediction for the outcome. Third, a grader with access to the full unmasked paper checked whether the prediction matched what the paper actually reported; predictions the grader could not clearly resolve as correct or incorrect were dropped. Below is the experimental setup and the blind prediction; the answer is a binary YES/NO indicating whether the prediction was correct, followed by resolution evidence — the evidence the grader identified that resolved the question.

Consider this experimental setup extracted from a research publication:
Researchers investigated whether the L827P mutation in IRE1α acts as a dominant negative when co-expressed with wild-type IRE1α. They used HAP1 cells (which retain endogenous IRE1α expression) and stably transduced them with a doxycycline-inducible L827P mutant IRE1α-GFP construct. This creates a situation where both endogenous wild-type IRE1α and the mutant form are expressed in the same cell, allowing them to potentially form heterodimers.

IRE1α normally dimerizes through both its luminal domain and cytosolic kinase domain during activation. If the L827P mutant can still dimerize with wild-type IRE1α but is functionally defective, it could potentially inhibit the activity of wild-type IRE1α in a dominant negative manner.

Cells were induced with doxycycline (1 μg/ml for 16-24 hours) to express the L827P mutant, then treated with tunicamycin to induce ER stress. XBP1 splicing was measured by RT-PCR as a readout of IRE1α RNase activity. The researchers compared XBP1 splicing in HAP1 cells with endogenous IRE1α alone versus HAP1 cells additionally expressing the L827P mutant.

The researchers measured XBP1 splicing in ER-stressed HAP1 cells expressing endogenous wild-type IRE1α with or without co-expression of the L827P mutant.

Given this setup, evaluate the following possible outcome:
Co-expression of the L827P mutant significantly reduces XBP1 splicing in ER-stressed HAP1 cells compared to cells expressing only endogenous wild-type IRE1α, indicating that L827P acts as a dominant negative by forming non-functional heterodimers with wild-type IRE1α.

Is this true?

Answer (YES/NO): YES